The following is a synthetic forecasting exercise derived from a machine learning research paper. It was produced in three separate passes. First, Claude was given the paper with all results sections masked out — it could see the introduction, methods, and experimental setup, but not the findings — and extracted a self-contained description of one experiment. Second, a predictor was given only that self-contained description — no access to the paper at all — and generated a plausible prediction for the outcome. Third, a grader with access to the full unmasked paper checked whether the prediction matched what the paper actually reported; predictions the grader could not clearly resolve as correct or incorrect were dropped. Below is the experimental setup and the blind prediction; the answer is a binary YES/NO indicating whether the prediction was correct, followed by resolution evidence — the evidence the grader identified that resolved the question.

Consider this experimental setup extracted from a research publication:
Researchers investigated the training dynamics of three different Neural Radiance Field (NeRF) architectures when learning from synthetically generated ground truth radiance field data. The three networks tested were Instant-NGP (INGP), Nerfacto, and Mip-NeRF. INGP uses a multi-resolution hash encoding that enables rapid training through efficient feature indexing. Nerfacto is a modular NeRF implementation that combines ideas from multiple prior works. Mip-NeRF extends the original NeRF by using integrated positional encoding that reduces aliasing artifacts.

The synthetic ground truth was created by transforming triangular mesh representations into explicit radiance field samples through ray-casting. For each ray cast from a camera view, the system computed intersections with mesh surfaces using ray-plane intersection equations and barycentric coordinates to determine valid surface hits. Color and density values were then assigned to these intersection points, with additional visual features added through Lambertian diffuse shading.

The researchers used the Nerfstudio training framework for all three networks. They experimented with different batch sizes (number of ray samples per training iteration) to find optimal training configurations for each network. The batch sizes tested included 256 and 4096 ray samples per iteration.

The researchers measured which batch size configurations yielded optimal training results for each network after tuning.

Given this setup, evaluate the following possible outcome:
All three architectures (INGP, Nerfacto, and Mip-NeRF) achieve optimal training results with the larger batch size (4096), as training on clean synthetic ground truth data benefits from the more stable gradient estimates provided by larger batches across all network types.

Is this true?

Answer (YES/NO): NO